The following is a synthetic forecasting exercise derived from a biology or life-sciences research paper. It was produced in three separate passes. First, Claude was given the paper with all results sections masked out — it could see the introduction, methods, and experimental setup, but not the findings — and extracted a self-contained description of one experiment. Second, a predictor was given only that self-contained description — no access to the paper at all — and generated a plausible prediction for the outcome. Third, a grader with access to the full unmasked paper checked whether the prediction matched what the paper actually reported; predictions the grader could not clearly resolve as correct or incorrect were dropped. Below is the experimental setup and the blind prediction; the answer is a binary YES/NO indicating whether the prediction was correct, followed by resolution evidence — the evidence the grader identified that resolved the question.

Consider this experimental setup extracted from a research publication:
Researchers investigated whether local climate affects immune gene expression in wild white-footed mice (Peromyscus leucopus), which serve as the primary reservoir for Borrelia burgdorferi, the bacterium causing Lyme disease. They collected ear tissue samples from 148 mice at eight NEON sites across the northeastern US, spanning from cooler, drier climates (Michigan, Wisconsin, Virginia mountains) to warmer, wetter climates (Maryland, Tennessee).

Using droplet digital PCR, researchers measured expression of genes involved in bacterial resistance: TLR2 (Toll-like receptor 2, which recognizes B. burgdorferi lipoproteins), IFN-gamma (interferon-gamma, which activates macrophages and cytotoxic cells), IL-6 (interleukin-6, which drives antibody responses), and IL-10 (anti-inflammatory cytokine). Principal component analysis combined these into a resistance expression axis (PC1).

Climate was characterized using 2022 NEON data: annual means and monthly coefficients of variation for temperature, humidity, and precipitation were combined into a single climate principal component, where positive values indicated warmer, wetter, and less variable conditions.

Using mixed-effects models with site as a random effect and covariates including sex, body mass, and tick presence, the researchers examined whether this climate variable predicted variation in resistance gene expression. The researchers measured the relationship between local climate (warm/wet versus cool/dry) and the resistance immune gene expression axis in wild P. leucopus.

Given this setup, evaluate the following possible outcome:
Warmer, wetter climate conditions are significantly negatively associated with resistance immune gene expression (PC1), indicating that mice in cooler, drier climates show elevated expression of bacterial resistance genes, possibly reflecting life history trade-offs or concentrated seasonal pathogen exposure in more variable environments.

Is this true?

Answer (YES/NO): NO